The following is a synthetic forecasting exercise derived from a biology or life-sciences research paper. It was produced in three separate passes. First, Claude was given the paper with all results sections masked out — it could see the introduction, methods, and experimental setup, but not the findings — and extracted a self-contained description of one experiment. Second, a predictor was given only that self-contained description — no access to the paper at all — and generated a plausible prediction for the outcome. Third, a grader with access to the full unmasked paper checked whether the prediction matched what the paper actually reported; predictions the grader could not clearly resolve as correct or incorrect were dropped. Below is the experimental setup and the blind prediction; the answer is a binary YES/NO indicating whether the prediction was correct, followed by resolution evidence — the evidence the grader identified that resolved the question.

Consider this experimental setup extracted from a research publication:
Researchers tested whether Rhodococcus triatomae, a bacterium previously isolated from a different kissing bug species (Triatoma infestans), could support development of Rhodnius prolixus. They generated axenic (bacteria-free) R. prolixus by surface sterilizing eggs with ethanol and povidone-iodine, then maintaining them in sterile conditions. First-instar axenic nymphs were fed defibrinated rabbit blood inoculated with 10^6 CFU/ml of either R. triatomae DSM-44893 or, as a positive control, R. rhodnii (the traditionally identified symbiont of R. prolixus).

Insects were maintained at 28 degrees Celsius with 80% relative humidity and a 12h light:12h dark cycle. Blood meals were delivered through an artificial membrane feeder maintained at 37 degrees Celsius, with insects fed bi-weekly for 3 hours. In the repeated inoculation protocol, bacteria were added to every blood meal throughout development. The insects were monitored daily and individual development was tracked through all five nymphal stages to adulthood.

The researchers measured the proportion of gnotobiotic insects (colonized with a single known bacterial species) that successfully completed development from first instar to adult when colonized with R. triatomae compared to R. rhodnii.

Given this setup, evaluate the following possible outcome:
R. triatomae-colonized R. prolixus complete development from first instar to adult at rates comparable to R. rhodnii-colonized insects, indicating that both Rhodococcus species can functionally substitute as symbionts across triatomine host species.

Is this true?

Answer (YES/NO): NO